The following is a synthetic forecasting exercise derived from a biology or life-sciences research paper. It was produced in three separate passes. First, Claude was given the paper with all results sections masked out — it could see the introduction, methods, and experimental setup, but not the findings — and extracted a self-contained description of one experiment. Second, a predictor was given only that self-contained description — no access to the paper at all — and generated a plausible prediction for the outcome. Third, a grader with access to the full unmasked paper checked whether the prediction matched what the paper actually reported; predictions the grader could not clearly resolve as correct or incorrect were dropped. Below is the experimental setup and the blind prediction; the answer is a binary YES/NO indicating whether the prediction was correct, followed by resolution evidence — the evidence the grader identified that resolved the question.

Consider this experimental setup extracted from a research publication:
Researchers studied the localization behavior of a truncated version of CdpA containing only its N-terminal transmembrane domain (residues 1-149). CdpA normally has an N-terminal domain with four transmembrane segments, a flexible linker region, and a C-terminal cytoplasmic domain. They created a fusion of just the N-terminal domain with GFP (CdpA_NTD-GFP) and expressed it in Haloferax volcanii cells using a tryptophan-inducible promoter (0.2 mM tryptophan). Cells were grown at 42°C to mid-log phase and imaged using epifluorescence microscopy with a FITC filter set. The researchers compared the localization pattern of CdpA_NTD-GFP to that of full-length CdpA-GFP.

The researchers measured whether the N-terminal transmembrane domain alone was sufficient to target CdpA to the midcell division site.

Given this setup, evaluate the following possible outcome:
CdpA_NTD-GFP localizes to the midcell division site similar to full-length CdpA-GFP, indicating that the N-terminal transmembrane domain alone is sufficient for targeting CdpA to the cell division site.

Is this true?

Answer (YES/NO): NO